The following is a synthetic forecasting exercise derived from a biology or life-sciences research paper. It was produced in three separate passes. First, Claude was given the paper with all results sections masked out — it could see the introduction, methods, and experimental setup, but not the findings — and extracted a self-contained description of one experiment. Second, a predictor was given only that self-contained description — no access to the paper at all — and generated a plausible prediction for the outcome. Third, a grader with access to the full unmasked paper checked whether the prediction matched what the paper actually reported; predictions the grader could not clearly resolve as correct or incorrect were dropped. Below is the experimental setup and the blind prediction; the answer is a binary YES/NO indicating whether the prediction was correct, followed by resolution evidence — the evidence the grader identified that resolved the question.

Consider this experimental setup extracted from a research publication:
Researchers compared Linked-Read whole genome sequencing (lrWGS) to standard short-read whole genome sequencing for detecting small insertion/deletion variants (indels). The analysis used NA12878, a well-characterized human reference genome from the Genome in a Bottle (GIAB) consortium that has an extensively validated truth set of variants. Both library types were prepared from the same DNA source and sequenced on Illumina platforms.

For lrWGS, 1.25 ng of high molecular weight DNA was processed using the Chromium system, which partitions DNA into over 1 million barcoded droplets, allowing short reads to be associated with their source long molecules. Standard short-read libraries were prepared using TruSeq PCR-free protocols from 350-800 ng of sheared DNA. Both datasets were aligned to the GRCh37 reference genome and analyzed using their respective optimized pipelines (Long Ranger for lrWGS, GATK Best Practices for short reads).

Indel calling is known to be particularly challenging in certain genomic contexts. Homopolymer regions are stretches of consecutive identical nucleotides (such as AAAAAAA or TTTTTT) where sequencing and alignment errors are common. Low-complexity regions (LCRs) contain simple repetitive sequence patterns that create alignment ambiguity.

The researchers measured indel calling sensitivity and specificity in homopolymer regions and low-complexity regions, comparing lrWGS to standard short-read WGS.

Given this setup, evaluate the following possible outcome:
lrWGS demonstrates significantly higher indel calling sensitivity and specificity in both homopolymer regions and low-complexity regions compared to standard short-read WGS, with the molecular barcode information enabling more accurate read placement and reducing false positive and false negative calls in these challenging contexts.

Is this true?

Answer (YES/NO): NO